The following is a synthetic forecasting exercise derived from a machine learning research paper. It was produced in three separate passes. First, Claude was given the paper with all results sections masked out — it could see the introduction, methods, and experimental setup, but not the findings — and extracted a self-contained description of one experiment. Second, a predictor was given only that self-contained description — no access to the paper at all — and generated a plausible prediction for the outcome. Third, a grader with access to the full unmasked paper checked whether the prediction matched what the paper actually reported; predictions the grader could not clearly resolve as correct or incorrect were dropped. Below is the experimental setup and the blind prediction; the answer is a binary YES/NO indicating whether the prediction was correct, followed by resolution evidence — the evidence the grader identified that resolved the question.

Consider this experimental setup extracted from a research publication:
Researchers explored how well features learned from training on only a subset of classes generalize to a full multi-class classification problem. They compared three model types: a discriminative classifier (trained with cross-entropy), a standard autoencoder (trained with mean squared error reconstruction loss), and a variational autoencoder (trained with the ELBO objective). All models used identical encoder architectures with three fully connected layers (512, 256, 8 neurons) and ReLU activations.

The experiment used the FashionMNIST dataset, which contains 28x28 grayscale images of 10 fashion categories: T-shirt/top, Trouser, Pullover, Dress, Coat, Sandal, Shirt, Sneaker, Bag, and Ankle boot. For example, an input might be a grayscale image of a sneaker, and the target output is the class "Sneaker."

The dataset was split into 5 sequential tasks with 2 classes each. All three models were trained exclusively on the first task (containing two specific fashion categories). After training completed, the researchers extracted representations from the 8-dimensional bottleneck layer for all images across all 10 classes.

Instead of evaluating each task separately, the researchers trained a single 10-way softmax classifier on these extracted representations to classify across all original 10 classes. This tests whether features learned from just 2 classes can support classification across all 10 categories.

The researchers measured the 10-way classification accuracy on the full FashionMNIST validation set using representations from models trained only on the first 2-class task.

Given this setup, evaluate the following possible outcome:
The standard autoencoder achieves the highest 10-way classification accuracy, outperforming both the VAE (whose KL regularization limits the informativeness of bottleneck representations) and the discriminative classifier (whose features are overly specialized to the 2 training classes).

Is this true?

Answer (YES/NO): YES